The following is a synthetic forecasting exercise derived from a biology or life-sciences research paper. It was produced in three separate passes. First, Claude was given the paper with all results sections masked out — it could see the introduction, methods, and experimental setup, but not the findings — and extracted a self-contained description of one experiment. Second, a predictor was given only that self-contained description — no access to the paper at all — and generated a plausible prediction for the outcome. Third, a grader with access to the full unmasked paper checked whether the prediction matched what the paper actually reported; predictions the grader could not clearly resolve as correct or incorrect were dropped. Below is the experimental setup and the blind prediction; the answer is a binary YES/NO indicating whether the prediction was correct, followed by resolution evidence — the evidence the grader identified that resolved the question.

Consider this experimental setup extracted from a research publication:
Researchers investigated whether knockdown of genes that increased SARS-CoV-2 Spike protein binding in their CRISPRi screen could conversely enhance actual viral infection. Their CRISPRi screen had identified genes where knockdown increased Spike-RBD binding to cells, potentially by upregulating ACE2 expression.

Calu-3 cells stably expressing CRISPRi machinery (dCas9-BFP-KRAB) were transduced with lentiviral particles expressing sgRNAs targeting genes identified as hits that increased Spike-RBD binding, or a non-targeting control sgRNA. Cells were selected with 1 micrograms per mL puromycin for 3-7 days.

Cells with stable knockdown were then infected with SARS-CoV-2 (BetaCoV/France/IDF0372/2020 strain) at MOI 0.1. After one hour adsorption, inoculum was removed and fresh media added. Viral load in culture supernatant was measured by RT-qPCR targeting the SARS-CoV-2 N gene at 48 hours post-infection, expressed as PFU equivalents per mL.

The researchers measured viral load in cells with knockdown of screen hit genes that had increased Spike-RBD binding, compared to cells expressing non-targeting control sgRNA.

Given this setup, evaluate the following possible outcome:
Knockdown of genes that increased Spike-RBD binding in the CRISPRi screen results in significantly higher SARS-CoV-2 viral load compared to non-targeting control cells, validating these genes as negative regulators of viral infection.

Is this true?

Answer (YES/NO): YES